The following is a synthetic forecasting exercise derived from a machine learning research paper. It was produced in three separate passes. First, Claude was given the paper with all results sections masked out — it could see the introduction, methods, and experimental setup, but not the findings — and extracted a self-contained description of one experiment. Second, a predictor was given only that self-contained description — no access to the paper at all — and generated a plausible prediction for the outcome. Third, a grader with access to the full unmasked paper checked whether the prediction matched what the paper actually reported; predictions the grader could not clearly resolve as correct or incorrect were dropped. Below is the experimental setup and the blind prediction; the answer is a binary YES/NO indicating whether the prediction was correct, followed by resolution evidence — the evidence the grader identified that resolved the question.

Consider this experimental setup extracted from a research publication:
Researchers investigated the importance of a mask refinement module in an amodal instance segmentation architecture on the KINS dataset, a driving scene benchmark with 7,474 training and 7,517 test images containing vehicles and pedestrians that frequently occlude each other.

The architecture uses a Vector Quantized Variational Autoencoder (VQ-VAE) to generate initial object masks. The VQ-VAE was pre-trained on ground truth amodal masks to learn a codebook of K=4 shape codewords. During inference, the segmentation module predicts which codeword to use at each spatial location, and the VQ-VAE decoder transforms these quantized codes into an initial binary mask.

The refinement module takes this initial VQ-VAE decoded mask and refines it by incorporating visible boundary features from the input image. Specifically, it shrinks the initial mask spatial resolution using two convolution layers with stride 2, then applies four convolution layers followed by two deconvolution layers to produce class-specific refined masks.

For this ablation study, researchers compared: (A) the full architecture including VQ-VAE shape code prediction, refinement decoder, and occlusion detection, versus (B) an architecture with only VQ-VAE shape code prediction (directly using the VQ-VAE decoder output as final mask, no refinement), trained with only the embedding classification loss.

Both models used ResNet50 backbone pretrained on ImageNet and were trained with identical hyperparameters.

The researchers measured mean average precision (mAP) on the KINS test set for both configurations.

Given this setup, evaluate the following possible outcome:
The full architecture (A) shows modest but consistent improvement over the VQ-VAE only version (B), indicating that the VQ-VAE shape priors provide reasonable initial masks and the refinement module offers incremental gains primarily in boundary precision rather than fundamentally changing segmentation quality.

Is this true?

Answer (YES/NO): NO